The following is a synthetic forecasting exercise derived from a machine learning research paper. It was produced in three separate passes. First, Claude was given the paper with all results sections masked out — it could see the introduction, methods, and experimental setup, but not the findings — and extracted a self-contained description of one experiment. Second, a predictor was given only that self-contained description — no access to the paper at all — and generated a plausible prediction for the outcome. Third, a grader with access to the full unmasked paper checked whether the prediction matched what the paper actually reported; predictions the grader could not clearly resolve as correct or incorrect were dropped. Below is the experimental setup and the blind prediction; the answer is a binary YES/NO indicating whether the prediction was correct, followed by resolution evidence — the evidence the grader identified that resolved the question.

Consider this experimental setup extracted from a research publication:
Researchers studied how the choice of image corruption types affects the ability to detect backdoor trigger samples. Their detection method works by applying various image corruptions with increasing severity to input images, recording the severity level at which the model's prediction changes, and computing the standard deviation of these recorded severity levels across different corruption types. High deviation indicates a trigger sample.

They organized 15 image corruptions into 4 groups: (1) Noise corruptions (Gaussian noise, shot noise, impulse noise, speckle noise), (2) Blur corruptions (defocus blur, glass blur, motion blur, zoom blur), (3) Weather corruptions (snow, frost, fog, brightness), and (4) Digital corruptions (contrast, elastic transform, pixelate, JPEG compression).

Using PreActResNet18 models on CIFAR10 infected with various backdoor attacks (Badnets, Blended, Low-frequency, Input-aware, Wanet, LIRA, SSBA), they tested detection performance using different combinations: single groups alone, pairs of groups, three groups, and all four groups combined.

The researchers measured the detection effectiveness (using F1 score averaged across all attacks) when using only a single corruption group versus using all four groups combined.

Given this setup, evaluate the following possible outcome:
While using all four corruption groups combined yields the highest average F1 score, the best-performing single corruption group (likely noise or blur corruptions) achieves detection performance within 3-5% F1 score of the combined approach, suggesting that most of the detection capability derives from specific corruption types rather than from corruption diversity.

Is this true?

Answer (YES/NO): NO